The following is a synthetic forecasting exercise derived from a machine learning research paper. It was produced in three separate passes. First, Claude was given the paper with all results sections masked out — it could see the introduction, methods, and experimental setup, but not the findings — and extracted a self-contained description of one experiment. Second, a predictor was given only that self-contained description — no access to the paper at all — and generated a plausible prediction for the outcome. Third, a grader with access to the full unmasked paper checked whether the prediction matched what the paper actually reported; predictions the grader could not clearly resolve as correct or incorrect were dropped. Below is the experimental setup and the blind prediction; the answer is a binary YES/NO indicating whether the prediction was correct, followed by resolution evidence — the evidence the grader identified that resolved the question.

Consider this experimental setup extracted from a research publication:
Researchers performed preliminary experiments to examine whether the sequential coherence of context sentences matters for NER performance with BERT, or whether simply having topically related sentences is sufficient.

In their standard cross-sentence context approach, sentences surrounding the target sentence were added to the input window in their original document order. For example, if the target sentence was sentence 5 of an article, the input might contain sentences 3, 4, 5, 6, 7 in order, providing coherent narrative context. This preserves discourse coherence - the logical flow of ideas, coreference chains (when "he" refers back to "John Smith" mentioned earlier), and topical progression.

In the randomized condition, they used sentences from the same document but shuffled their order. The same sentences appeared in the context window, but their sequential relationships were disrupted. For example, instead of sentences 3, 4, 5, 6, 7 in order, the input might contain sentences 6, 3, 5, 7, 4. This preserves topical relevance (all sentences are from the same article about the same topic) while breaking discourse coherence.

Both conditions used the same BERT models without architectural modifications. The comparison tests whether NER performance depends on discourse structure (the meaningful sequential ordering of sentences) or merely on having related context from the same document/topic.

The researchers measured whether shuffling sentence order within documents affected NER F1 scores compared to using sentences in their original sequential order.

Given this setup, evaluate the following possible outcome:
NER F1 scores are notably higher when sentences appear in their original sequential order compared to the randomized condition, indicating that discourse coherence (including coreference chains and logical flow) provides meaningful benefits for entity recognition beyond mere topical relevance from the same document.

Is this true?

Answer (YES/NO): NO